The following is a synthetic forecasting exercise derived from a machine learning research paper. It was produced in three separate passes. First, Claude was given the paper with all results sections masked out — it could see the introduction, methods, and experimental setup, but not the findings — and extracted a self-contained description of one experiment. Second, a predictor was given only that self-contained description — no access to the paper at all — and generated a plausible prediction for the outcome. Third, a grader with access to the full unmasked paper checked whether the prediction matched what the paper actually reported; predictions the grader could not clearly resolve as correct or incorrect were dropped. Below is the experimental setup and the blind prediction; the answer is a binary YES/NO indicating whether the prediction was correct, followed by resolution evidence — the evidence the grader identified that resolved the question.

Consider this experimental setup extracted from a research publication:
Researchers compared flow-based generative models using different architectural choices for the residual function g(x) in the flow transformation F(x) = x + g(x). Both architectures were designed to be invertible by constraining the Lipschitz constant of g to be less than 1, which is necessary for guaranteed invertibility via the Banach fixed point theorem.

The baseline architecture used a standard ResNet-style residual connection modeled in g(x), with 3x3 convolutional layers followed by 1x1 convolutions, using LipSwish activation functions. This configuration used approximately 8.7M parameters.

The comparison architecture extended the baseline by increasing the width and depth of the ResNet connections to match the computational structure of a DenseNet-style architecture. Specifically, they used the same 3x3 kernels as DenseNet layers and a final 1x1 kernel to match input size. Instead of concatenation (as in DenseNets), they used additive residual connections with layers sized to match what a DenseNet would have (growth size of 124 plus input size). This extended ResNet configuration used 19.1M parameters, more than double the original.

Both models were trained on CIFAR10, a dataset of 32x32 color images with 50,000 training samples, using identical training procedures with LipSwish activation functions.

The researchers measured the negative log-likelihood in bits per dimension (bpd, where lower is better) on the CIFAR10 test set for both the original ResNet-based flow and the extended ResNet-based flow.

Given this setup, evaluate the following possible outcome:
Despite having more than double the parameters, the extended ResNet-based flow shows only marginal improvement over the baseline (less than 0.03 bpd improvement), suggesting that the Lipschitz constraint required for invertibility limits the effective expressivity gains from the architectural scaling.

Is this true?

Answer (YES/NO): NO